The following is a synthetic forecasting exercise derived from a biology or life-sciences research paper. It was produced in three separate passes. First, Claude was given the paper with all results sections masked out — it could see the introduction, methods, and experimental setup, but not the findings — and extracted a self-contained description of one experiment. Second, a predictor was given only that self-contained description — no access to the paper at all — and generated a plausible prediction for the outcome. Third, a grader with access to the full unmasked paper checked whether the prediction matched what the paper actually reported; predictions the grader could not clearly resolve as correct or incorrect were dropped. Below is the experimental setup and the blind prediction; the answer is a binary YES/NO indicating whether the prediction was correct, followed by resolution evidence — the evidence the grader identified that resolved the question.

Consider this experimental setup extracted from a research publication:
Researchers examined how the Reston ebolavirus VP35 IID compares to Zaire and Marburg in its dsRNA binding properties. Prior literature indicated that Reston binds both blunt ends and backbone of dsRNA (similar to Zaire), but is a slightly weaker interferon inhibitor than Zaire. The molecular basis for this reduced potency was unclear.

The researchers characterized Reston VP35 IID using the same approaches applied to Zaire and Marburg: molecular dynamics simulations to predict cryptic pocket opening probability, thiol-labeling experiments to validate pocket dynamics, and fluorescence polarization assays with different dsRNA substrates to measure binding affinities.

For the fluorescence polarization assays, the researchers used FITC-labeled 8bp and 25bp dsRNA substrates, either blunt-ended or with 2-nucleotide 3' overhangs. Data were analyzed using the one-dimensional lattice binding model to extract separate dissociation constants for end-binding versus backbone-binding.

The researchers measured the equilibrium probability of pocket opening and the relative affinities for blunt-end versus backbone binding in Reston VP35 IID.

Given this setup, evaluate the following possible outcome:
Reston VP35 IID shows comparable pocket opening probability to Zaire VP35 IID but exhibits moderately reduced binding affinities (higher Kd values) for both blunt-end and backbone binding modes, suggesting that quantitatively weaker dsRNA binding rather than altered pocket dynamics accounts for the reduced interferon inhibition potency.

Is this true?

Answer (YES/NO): NO